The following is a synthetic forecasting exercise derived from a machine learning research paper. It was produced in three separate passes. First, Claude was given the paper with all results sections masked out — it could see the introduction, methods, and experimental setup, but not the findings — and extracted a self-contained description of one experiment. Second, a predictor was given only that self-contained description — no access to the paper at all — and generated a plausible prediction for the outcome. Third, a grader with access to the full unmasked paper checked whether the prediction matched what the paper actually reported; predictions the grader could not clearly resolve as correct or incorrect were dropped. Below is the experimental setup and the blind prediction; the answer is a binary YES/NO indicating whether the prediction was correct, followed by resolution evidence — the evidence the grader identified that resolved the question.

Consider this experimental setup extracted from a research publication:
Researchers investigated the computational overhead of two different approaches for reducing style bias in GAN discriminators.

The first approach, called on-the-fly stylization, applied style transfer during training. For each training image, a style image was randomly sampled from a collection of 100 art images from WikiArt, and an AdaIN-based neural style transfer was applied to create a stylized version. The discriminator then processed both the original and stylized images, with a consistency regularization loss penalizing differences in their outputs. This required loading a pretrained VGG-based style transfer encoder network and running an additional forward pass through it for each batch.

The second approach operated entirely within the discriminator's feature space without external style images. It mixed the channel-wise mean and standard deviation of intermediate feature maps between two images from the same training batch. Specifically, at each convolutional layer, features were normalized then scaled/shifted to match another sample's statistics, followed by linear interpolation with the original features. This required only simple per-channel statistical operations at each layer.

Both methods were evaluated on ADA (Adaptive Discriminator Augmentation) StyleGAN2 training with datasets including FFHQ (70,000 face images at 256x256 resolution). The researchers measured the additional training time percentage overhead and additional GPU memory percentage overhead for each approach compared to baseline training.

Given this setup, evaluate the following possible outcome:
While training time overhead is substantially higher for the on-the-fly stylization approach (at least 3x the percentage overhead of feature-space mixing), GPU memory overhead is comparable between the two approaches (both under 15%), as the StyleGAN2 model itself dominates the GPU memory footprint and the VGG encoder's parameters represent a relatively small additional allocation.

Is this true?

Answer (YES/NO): NO